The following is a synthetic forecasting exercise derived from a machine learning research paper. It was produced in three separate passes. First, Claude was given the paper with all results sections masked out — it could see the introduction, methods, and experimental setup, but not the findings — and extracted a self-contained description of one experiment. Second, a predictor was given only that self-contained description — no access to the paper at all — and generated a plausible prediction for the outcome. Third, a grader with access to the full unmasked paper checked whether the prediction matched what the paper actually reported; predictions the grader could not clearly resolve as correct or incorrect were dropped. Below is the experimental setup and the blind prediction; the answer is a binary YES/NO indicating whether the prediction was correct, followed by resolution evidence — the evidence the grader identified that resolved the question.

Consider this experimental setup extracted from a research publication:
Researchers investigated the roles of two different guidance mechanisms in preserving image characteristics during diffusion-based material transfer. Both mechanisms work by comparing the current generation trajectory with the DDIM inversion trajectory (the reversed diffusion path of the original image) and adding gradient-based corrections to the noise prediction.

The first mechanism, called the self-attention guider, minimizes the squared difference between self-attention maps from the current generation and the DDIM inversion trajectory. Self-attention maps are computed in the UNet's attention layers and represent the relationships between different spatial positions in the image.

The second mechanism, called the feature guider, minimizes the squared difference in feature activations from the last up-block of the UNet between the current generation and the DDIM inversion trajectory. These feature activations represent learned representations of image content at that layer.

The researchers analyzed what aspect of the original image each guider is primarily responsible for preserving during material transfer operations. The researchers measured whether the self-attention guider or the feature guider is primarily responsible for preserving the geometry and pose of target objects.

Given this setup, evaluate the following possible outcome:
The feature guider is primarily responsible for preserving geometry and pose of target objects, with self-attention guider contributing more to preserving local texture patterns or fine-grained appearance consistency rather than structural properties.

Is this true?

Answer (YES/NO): NO